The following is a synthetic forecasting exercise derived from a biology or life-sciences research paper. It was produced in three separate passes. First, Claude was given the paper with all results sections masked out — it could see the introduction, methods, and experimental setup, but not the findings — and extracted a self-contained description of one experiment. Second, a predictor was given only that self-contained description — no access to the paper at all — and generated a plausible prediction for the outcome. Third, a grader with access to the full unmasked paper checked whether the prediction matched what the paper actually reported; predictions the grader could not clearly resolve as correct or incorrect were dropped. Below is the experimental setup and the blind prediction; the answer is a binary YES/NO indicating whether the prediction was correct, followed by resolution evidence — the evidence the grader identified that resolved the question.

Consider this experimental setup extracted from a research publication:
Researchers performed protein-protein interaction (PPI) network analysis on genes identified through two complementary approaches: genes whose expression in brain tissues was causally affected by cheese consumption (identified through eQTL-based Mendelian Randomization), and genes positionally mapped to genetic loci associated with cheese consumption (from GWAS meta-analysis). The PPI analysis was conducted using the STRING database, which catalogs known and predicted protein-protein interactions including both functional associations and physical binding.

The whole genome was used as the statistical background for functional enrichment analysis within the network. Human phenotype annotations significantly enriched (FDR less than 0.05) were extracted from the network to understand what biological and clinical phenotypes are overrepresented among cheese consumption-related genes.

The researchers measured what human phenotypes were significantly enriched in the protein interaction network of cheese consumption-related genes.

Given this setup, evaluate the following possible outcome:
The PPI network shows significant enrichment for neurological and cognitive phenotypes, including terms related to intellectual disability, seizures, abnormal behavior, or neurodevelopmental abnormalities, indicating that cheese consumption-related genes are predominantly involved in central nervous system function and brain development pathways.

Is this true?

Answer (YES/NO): NO